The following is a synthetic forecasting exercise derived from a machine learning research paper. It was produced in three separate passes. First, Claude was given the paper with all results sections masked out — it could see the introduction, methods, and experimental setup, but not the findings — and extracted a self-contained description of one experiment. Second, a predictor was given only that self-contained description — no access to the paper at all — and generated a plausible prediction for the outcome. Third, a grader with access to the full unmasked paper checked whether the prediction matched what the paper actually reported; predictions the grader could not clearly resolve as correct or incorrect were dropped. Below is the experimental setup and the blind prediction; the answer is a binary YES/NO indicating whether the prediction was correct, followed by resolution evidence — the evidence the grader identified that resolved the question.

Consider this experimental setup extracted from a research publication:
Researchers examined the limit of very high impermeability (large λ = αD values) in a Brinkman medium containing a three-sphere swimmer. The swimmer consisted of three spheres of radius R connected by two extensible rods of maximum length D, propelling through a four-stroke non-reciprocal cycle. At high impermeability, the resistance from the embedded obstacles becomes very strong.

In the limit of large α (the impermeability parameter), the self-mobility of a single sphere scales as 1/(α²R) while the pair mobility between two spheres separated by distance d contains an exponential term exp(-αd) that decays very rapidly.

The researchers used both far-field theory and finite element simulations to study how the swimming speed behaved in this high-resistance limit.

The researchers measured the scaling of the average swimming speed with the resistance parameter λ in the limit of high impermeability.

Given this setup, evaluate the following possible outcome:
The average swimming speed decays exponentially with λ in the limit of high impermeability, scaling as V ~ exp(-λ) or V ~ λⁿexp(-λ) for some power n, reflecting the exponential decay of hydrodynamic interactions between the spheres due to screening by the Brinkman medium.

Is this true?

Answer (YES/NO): NO